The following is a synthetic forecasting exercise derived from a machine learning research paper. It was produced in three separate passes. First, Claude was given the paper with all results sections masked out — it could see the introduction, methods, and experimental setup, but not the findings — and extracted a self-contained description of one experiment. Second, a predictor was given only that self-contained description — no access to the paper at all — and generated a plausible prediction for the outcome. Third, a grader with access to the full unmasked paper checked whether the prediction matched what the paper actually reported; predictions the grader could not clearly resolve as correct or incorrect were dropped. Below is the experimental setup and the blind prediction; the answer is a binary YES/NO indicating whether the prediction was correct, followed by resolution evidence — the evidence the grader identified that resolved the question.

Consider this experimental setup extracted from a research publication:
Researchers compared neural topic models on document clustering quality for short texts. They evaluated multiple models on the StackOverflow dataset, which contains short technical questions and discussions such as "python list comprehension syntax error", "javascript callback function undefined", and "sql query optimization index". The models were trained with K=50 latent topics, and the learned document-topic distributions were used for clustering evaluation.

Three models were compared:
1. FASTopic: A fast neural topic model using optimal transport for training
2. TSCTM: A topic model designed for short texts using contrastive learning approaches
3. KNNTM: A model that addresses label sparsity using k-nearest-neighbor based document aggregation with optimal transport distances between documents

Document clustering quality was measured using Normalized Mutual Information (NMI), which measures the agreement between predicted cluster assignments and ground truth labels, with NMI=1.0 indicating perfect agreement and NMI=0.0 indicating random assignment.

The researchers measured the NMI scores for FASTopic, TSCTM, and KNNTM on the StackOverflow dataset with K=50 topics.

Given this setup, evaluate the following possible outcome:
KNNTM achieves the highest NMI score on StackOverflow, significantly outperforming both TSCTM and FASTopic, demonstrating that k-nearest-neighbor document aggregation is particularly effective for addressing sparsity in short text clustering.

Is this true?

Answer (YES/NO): NO